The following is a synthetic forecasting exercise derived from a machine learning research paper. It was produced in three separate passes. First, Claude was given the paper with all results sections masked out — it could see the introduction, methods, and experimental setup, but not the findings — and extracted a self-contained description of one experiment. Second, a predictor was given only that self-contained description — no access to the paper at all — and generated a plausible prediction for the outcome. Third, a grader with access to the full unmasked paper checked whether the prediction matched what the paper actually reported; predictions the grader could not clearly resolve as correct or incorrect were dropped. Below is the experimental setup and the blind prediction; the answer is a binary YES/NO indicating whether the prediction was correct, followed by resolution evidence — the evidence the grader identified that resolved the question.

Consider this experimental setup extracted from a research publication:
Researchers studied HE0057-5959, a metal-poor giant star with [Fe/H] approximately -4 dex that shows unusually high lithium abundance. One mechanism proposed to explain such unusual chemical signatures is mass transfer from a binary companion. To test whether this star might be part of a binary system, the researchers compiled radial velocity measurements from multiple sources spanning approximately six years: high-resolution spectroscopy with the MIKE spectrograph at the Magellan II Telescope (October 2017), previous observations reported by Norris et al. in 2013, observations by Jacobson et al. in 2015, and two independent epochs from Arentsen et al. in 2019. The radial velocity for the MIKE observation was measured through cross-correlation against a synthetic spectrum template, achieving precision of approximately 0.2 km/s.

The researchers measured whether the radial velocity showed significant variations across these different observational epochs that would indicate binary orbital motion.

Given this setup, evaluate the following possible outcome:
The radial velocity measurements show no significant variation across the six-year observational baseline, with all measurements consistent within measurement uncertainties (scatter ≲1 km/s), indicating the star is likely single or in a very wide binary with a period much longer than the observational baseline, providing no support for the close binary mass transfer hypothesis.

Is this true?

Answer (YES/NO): NO